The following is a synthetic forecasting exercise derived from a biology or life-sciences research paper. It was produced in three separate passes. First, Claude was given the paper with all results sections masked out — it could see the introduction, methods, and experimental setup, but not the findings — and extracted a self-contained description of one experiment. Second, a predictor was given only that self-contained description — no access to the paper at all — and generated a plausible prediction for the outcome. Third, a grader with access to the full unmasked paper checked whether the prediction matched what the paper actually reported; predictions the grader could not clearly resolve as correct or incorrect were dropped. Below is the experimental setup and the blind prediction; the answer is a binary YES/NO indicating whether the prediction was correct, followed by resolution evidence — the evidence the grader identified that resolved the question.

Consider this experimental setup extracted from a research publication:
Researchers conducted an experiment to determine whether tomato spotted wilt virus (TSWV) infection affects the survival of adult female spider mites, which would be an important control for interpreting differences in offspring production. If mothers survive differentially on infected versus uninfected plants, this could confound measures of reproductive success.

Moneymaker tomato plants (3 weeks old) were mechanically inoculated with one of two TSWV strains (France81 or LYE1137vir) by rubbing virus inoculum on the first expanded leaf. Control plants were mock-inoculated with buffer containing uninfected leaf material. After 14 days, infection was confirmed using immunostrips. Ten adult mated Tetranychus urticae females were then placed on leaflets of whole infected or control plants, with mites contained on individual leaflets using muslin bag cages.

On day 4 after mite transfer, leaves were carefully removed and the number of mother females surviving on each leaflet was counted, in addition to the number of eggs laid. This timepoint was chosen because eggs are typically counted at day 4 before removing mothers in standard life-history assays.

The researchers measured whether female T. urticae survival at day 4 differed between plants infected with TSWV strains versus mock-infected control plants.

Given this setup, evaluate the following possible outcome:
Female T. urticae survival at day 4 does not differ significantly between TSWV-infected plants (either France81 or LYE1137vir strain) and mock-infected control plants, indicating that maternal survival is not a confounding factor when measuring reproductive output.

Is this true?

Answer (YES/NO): YES